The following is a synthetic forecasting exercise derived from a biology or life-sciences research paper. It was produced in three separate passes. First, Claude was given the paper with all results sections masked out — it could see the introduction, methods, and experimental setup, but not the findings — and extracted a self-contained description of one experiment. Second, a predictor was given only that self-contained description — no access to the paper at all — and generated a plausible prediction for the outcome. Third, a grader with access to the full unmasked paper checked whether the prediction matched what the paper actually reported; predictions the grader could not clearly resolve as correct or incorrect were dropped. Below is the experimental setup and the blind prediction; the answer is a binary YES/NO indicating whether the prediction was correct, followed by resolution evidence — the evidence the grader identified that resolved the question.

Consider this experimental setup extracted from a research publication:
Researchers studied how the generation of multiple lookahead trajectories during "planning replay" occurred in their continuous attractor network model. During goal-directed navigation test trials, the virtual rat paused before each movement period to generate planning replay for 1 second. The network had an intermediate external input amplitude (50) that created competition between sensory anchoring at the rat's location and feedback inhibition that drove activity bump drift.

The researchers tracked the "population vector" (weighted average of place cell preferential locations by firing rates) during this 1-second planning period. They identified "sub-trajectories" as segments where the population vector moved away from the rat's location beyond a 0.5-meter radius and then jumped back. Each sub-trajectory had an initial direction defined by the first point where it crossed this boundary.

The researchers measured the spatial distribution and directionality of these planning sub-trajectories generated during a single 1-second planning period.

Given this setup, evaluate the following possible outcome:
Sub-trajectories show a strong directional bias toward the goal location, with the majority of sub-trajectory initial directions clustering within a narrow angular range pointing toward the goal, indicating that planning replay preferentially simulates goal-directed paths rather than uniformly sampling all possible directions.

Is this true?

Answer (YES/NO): NO